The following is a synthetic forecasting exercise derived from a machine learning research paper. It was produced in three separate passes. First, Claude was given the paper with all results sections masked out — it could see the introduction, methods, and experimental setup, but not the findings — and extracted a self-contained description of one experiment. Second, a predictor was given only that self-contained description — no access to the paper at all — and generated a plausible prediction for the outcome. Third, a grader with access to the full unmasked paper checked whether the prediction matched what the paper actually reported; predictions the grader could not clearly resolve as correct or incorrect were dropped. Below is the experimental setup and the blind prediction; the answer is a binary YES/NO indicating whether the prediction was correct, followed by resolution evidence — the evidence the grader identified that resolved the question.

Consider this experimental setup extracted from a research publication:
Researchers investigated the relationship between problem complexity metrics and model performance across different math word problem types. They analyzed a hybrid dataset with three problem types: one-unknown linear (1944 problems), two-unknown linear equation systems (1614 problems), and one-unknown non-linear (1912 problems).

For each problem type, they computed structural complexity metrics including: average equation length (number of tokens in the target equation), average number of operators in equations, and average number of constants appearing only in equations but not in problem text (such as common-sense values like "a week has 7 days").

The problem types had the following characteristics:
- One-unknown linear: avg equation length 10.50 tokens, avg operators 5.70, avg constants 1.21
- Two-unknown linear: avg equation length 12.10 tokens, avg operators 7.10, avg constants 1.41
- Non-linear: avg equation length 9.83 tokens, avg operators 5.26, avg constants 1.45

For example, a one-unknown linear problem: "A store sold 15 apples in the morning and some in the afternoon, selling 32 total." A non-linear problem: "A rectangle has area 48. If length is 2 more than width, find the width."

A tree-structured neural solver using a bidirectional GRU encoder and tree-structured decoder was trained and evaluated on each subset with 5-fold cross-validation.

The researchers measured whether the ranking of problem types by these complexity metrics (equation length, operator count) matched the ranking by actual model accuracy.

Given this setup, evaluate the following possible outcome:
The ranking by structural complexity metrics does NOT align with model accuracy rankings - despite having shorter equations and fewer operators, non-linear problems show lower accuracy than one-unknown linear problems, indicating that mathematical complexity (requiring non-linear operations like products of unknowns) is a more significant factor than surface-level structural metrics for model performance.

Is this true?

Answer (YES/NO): NO